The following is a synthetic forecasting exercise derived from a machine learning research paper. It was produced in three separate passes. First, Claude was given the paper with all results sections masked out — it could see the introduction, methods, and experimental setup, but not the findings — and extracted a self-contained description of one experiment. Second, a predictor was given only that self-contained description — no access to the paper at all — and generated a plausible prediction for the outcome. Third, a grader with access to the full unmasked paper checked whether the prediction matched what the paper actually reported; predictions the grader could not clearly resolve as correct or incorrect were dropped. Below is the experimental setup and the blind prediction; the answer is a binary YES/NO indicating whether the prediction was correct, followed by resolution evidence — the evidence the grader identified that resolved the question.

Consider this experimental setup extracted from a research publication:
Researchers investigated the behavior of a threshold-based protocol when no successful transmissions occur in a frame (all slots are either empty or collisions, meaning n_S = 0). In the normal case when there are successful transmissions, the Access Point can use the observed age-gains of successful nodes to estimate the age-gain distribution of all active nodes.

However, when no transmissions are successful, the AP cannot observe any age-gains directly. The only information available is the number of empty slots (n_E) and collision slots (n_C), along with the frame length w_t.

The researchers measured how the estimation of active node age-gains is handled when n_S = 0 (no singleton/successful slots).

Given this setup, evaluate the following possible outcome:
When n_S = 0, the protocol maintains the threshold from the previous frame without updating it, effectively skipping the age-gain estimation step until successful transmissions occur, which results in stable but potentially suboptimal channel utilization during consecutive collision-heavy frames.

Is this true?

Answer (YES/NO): NO